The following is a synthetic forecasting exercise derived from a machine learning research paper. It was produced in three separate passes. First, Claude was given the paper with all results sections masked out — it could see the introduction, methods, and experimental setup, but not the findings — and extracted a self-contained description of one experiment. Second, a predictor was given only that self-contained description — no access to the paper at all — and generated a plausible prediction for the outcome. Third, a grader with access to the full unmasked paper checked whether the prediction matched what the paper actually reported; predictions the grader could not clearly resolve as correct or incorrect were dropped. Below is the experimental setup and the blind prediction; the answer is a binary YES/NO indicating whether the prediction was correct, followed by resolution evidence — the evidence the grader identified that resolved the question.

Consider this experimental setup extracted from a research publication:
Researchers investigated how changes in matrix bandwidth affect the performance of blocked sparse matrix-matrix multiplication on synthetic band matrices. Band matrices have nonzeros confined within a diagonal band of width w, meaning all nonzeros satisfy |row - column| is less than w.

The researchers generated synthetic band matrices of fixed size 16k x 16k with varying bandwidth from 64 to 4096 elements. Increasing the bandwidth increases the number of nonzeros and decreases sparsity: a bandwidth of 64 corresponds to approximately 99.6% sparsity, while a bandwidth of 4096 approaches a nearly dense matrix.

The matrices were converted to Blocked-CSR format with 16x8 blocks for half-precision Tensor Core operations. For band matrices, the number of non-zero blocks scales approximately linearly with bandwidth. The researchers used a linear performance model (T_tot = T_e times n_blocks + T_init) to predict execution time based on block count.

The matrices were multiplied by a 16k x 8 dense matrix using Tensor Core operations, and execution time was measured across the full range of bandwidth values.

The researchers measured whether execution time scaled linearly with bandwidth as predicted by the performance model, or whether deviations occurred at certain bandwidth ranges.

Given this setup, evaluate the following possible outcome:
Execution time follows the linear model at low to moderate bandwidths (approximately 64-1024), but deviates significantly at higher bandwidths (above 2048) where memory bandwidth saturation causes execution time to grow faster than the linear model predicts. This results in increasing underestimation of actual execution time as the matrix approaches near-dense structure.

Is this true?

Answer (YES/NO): NO